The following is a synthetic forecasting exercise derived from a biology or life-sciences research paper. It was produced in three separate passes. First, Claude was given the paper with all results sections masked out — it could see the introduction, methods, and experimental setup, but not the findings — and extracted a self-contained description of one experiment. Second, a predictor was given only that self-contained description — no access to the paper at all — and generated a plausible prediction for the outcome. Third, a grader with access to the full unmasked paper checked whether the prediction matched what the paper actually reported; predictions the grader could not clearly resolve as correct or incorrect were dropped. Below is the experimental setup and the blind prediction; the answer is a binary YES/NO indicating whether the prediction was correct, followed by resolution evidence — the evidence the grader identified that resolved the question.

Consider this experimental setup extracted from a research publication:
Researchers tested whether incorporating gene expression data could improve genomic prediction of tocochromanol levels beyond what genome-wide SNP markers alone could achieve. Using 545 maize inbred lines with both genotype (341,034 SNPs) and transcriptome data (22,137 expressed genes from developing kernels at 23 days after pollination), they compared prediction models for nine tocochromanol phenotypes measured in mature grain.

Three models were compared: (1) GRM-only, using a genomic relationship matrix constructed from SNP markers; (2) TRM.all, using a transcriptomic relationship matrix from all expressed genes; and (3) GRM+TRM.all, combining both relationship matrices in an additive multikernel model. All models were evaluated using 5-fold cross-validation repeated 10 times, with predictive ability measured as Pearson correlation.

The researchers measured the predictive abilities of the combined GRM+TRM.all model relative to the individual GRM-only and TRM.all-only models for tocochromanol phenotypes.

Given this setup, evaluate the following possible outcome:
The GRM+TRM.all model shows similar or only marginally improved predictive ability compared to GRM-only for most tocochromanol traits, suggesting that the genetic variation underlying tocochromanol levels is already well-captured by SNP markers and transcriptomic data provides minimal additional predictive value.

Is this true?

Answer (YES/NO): YES